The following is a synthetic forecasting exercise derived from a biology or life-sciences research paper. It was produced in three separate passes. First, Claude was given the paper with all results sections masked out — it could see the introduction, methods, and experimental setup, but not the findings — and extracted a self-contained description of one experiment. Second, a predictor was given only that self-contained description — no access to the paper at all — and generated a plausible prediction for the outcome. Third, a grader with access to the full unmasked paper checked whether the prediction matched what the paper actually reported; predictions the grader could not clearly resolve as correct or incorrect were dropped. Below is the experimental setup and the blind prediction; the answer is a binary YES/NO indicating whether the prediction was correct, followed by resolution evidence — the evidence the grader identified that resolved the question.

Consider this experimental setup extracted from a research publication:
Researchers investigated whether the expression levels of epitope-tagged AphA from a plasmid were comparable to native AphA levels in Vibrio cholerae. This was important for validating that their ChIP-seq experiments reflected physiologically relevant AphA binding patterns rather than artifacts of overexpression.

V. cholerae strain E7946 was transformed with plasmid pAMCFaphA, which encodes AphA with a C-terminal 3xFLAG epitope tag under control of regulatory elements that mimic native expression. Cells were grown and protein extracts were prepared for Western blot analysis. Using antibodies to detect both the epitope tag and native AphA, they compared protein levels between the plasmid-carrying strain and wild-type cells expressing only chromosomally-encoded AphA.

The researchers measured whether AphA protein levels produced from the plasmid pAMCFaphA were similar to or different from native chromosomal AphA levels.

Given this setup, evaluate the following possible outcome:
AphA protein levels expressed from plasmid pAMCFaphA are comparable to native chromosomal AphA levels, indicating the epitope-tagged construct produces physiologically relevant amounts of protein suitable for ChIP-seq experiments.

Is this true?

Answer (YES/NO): YES